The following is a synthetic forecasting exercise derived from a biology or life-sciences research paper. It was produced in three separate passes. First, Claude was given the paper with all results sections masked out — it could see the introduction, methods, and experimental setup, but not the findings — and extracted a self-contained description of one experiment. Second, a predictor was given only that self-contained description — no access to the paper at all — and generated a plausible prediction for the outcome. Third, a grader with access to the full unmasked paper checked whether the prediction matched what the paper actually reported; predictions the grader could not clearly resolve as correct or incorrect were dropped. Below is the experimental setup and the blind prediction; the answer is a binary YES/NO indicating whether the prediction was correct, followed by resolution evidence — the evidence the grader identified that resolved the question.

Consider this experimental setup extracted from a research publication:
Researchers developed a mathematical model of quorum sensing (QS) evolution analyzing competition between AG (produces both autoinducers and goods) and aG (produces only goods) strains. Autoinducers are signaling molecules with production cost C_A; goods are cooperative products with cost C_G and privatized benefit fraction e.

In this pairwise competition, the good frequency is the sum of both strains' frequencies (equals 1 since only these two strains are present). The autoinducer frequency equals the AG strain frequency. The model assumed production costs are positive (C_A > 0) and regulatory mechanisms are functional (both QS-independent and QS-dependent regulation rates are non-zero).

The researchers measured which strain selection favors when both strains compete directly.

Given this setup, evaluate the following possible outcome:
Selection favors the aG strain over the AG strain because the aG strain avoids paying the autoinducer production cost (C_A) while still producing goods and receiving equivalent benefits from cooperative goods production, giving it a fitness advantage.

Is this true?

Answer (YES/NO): YES